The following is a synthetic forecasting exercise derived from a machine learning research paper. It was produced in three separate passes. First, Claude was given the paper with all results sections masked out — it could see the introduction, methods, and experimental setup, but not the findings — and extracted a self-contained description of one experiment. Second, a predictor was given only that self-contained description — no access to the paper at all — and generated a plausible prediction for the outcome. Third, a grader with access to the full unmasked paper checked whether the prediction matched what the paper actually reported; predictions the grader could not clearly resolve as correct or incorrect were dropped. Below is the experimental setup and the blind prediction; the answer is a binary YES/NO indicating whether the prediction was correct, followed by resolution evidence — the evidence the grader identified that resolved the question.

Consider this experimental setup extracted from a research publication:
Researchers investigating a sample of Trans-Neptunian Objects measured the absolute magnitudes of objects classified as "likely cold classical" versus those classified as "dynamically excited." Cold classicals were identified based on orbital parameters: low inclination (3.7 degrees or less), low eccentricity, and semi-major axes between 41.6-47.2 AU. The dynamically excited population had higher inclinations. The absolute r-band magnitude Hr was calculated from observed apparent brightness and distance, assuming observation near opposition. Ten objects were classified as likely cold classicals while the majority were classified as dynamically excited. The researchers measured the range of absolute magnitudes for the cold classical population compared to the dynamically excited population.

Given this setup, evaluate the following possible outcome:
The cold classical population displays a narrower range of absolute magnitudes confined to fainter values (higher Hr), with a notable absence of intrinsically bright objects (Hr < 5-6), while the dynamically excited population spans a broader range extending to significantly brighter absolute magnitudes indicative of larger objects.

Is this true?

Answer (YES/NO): YES